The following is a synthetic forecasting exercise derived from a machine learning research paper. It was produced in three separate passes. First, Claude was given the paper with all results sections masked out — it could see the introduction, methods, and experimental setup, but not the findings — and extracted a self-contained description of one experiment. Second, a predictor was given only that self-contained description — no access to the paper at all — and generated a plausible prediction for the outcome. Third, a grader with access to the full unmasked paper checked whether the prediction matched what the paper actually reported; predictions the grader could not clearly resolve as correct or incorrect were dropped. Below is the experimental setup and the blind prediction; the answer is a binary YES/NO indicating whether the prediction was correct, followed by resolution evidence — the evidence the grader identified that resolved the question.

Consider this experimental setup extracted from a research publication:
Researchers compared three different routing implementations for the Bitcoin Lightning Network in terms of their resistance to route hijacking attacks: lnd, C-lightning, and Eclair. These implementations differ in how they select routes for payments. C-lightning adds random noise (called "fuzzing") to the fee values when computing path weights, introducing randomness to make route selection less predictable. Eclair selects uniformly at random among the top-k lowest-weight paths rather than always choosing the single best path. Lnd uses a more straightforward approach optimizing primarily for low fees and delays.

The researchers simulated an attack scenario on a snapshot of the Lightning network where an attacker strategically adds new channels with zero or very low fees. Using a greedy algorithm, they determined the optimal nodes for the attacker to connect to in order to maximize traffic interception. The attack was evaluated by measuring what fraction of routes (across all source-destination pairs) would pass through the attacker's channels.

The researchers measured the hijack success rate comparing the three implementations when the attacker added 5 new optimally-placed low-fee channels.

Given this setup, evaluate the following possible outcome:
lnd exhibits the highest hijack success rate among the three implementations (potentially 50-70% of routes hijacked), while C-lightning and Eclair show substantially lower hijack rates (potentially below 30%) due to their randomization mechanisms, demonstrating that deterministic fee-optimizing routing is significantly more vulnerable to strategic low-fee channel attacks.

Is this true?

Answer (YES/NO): NO